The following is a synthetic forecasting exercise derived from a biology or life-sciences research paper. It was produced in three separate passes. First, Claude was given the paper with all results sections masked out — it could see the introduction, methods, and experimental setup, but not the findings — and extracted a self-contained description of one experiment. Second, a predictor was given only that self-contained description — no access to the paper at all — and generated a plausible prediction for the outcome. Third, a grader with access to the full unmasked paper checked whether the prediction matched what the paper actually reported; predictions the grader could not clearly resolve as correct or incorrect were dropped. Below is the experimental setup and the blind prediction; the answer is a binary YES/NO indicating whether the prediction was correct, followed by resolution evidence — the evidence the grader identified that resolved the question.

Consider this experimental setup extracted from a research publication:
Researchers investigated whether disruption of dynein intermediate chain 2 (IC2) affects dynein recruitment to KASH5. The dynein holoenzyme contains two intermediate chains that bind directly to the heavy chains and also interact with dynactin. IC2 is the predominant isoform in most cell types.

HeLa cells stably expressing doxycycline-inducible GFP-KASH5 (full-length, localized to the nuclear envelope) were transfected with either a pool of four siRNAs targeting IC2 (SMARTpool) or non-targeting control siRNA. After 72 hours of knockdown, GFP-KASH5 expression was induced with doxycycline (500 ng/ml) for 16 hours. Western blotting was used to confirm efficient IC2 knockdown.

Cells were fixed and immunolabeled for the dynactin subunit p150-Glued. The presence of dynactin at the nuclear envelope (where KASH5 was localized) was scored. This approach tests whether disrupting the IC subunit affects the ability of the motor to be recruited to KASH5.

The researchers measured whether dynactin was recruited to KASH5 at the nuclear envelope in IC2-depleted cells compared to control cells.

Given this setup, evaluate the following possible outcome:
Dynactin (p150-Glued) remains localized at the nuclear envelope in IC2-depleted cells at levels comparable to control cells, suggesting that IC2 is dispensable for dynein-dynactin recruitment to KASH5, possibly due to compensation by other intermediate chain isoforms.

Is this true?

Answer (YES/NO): NO